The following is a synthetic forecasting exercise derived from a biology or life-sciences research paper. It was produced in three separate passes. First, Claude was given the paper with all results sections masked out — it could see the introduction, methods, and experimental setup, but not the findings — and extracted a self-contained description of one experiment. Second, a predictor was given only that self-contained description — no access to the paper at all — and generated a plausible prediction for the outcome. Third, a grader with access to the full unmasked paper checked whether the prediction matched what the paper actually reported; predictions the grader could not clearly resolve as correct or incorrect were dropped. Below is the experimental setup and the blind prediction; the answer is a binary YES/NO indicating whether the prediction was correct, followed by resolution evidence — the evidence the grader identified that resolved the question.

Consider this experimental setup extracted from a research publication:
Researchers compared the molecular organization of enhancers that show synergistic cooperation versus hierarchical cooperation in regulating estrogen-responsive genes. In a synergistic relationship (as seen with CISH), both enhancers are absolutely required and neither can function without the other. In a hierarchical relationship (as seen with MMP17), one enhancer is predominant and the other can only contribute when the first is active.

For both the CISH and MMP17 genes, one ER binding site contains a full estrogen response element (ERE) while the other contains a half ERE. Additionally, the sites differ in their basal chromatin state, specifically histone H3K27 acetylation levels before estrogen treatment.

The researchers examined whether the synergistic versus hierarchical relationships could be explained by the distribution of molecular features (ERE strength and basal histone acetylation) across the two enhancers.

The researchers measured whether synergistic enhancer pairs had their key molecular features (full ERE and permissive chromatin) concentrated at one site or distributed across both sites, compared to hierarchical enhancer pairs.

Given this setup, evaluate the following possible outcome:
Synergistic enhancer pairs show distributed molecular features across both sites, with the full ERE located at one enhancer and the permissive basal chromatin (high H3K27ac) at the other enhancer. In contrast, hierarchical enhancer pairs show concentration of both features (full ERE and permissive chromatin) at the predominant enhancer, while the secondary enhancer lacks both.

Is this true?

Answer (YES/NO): YES